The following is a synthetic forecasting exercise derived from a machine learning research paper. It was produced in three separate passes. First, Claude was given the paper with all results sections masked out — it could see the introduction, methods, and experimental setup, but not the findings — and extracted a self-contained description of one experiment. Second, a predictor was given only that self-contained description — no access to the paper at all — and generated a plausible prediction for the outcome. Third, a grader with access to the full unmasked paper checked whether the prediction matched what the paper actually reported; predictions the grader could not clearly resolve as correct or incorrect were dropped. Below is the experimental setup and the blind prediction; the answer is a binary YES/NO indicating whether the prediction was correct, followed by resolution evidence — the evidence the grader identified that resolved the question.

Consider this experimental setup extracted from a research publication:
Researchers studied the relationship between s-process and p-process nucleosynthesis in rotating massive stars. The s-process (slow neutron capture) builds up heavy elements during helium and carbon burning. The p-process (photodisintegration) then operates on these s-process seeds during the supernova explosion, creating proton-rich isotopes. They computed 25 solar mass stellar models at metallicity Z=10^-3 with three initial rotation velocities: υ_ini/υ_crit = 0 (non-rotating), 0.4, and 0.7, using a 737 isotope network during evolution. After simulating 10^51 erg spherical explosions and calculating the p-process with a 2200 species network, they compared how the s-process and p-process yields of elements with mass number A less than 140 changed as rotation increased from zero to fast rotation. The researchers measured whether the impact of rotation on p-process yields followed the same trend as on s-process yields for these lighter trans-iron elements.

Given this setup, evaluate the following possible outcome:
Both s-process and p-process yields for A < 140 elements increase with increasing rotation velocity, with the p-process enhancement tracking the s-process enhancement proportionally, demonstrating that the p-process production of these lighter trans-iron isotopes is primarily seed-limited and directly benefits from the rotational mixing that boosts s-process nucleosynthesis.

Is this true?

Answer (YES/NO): YES